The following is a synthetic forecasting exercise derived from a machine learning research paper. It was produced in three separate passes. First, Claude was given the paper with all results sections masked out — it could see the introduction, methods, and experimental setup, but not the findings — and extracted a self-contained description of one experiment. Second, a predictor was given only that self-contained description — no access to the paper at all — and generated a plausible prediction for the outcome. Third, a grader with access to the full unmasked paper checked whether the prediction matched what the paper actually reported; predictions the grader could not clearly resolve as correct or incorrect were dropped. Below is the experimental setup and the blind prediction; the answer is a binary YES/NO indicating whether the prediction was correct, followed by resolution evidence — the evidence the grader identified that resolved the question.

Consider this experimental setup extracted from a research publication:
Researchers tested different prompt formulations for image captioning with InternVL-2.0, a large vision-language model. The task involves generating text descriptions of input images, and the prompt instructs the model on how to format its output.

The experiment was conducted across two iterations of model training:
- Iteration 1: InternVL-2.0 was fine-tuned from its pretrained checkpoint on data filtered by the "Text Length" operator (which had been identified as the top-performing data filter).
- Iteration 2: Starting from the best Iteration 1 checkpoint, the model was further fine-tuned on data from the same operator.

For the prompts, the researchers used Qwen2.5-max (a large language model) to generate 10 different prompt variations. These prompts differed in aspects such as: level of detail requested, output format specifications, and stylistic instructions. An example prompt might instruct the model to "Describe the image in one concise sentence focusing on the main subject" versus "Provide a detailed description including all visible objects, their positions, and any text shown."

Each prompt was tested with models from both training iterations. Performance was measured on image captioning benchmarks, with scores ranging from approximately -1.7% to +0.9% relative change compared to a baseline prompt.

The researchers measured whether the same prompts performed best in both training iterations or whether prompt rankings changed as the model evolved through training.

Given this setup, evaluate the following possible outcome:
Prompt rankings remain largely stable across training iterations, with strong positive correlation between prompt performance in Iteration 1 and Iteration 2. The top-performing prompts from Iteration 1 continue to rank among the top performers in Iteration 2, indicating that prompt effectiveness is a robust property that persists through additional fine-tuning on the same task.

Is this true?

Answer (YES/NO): NO